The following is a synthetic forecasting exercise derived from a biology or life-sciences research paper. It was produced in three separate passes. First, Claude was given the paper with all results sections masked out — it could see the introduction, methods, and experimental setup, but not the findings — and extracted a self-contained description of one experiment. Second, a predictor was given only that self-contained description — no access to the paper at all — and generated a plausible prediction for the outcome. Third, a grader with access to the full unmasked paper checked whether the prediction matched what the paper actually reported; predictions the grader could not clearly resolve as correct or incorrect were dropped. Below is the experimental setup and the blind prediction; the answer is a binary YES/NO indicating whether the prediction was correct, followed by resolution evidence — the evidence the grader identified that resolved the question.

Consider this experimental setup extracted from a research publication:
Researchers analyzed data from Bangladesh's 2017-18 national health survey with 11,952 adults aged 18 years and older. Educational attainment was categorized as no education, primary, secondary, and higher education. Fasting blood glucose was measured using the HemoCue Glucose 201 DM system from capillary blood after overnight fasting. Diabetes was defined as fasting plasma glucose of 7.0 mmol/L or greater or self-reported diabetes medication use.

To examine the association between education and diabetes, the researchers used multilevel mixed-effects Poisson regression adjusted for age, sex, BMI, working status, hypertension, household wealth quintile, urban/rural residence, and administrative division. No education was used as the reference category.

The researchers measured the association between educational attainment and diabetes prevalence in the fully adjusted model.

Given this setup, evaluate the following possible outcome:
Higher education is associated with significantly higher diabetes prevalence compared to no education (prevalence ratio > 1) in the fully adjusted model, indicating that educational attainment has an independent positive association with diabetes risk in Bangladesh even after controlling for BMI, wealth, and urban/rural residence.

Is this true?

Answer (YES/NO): NO